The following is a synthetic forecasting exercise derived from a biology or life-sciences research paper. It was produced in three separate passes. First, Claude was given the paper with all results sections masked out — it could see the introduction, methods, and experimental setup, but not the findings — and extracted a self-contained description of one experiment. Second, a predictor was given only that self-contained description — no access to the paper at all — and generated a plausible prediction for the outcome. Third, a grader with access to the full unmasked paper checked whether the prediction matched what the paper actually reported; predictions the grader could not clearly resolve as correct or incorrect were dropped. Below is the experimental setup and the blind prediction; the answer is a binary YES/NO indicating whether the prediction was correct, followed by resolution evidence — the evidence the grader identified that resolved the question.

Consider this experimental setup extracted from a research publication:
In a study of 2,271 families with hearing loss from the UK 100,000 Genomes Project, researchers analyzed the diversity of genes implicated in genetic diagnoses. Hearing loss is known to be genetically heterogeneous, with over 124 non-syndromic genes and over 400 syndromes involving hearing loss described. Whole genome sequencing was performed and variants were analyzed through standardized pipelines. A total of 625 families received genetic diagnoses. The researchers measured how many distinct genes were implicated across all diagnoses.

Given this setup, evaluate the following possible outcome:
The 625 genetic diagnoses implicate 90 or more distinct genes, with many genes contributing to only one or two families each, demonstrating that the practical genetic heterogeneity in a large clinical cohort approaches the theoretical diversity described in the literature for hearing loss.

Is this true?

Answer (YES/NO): YES